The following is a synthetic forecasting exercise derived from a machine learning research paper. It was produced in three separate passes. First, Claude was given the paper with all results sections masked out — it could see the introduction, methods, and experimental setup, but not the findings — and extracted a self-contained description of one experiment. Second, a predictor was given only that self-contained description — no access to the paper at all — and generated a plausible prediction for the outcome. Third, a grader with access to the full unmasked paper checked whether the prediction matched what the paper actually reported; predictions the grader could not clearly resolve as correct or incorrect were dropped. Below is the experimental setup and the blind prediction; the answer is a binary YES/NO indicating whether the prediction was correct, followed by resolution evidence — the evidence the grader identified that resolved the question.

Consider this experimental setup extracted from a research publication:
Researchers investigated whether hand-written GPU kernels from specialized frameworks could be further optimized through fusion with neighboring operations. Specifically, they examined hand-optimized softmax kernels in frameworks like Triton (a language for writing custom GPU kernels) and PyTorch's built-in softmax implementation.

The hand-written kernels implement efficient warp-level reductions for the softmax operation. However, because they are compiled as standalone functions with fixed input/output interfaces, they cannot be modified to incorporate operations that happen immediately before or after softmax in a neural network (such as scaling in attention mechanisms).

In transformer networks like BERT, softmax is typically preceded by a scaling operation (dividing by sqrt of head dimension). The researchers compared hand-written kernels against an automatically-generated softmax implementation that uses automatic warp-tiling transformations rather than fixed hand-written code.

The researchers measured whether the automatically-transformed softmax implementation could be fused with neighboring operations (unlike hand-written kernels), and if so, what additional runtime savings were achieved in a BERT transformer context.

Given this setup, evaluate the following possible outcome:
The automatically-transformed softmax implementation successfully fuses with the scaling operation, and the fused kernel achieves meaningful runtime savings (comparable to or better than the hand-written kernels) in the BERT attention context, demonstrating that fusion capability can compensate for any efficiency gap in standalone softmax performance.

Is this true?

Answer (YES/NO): YES